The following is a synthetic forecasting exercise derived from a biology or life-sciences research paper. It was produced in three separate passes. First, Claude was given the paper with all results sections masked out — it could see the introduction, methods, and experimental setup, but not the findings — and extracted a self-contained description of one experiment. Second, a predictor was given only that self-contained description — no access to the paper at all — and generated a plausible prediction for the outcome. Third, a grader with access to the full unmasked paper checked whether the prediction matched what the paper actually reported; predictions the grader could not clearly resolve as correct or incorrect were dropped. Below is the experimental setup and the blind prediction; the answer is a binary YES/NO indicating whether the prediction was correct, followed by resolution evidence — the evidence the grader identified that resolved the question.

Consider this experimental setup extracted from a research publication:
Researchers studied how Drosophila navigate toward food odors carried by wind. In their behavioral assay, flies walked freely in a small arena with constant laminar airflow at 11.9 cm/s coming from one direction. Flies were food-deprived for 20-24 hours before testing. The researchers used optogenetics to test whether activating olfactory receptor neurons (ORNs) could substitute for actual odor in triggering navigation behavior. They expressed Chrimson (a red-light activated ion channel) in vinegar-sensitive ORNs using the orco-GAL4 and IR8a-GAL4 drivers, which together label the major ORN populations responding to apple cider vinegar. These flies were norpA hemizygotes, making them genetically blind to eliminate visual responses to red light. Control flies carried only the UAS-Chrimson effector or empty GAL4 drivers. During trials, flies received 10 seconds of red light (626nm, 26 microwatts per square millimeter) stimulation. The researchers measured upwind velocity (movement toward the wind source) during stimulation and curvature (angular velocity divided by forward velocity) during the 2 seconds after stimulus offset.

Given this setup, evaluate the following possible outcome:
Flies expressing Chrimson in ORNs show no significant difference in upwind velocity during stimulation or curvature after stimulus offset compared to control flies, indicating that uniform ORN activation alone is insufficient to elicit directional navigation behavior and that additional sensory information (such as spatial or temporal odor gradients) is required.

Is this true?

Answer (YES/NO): NO